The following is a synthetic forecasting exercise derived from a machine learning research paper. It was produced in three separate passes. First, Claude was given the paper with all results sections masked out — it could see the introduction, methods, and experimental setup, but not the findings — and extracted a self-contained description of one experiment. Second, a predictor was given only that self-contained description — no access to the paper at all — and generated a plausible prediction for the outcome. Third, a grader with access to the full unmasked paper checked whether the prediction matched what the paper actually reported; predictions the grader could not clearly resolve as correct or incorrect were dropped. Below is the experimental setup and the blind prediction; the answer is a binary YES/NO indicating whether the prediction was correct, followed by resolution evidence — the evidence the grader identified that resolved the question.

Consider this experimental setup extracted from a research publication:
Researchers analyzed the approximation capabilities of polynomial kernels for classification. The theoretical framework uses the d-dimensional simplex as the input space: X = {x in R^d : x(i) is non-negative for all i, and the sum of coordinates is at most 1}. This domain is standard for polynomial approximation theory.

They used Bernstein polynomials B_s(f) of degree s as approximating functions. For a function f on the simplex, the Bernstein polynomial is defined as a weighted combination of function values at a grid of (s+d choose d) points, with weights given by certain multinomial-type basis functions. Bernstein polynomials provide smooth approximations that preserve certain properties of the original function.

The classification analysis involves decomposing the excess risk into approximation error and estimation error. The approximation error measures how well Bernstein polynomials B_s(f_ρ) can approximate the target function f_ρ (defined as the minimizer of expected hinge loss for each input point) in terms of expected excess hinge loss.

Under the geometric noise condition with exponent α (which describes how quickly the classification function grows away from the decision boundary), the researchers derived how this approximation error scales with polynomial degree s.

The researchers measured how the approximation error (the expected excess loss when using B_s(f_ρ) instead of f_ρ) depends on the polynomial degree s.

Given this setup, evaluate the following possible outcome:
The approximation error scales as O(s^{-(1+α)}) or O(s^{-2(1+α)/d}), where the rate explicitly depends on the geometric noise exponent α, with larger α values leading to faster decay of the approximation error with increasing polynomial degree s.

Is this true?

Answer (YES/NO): NO